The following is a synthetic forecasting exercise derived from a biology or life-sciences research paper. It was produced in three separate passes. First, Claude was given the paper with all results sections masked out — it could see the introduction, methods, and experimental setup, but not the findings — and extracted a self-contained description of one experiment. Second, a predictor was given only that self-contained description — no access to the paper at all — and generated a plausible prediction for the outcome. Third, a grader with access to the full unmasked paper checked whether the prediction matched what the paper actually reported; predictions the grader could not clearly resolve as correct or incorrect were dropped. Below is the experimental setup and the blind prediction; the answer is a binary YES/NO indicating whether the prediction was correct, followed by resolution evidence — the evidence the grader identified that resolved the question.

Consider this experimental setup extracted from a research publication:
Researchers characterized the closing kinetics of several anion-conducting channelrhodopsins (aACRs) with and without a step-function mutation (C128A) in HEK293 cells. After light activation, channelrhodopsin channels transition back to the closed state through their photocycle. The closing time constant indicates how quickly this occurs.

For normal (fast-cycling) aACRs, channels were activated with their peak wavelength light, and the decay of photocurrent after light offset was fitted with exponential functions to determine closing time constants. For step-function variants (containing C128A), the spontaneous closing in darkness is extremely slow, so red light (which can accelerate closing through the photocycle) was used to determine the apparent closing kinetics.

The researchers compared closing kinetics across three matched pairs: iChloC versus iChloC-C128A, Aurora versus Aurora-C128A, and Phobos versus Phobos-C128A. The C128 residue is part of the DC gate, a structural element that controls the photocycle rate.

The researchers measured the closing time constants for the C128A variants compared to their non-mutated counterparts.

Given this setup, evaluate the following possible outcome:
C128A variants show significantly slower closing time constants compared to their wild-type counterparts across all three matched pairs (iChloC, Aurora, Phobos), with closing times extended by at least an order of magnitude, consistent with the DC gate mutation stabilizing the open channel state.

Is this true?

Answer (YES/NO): YES